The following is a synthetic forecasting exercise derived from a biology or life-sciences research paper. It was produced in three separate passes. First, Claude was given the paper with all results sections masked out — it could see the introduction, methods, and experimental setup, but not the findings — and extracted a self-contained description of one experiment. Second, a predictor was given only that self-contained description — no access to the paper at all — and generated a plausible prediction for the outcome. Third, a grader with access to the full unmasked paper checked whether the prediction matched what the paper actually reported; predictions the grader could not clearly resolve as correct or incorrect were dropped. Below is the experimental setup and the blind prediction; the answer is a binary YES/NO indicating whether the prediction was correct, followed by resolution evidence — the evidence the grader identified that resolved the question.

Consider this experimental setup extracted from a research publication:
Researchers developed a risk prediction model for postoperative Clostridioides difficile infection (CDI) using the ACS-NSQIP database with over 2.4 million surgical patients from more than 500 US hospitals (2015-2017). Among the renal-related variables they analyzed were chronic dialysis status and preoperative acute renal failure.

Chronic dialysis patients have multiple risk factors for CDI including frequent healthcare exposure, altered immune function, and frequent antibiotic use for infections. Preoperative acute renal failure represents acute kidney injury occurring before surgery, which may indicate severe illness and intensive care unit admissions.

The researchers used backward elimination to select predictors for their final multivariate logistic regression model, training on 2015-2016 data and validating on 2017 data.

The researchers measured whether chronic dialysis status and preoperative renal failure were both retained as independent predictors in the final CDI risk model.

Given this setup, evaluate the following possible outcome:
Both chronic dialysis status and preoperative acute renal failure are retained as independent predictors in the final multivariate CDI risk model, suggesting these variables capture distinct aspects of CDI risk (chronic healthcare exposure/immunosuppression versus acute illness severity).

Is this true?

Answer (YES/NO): NO